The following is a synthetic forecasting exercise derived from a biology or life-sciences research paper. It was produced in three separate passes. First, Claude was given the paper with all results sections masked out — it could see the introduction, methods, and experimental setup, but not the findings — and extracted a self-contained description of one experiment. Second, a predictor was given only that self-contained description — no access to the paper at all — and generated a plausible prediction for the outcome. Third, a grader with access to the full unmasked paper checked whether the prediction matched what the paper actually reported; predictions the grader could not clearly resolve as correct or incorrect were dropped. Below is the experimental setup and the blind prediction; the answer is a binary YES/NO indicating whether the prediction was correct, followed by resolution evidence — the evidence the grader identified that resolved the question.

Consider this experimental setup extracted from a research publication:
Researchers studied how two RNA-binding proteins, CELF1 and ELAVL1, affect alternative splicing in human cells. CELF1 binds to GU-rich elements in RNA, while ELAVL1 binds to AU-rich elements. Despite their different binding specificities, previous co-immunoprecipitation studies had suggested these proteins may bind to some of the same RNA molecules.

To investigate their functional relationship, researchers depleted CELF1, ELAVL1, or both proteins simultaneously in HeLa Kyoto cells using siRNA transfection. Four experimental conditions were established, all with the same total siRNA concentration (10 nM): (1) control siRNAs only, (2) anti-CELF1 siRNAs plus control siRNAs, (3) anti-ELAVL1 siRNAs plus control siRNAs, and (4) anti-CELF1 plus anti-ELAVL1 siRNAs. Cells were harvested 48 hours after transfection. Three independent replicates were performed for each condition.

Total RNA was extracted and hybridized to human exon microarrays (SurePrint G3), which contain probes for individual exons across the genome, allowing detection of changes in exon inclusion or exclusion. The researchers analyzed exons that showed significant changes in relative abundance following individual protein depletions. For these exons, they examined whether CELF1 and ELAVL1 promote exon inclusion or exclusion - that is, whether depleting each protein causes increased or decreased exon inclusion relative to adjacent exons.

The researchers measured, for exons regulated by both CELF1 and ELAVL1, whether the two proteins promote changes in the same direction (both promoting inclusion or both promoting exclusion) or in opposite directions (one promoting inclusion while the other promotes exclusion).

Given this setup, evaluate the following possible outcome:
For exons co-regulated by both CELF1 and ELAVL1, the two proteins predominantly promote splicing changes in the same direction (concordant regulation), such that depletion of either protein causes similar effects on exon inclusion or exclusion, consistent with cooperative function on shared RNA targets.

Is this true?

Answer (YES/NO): YES